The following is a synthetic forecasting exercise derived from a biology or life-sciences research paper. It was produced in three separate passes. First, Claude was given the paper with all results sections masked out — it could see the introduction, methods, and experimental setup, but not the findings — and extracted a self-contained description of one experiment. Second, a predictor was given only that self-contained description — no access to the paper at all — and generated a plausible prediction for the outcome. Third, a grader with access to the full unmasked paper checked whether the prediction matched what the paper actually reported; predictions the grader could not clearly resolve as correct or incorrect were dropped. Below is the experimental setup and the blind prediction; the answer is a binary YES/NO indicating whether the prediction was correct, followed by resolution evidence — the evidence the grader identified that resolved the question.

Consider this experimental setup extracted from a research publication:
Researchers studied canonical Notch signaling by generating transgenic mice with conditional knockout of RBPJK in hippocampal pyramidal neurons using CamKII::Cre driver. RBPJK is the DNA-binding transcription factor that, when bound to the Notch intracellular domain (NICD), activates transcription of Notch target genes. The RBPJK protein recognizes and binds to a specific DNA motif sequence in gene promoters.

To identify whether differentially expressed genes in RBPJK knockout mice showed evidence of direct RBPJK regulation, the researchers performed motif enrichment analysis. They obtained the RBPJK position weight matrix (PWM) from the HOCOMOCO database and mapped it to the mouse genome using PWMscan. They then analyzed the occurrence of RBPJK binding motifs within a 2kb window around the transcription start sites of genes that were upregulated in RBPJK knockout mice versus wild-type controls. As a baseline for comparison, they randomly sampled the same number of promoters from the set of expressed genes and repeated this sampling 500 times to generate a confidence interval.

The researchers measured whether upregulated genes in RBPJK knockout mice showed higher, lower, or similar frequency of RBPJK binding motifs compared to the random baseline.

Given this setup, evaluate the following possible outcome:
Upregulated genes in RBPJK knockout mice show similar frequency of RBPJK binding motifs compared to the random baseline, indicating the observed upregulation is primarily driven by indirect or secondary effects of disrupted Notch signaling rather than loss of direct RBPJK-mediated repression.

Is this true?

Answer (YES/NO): YES